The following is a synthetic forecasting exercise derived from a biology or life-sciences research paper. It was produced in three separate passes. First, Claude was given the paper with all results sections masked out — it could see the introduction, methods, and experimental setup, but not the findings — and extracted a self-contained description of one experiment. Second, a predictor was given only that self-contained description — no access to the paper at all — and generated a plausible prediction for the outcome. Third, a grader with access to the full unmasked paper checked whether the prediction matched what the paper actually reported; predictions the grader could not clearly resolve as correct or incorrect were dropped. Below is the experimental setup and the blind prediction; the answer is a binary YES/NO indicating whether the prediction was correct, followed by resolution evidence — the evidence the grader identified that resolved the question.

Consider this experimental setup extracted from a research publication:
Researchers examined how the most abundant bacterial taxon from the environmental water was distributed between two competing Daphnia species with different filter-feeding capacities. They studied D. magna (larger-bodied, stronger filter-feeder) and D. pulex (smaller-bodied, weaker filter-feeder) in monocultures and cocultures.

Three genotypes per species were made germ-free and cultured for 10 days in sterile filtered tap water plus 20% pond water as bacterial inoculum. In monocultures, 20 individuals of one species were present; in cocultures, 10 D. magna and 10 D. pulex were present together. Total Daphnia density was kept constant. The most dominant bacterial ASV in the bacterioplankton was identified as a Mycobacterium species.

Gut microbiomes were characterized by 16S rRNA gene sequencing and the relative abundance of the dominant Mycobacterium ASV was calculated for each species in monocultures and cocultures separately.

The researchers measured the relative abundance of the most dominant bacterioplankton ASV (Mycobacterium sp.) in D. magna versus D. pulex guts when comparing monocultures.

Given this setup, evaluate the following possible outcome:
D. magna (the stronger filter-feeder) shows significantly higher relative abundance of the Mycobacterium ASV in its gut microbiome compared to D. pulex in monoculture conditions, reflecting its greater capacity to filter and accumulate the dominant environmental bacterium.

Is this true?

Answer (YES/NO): NO